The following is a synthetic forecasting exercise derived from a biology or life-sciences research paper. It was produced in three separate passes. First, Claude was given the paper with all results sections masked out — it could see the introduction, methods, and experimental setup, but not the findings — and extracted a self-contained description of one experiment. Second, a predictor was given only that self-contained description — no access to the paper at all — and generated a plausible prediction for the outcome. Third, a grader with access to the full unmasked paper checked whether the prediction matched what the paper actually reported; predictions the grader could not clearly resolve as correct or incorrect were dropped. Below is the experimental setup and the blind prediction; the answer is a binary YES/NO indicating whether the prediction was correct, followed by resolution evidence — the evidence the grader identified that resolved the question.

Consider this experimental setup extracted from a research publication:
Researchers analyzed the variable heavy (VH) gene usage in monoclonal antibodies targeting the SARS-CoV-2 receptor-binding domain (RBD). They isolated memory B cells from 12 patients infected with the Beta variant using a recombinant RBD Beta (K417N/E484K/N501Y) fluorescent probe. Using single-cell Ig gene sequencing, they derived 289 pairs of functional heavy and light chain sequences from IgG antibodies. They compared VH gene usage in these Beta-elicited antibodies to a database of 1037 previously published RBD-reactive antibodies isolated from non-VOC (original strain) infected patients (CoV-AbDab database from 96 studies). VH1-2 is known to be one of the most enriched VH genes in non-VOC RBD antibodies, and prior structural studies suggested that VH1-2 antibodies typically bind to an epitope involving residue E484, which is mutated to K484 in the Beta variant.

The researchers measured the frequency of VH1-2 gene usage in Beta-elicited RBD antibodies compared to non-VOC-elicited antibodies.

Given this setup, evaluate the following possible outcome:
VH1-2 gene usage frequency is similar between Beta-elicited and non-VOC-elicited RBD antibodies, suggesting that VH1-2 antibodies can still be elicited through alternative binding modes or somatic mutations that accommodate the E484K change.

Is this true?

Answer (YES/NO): NO